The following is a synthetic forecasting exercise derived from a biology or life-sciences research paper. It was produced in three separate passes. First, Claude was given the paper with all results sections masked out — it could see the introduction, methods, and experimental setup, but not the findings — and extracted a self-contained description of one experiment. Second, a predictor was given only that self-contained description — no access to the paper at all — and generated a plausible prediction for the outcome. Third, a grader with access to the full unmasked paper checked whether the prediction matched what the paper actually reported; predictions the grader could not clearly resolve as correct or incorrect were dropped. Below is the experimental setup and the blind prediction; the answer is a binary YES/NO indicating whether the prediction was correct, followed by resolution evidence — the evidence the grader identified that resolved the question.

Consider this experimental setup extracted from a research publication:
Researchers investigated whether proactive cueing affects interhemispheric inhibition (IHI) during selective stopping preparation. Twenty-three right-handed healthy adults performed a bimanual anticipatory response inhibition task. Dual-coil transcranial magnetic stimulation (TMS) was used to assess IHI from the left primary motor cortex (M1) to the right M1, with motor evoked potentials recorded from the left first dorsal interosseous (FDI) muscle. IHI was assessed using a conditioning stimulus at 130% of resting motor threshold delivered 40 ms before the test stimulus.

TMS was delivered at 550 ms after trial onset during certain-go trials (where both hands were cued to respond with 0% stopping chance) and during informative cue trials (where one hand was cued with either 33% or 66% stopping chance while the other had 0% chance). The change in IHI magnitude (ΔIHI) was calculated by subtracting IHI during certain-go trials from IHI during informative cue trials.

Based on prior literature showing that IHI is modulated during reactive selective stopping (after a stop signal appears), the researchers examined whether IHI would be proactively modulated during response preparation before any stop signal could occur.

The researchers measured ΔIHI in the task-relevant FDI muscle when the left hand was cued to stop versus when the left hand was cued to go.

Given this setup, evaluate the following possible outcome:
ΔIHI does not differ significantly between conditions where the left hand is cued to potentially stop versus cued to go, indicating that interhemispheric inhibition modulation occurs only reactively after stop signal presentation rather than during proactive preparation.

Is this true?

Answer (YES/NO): YES